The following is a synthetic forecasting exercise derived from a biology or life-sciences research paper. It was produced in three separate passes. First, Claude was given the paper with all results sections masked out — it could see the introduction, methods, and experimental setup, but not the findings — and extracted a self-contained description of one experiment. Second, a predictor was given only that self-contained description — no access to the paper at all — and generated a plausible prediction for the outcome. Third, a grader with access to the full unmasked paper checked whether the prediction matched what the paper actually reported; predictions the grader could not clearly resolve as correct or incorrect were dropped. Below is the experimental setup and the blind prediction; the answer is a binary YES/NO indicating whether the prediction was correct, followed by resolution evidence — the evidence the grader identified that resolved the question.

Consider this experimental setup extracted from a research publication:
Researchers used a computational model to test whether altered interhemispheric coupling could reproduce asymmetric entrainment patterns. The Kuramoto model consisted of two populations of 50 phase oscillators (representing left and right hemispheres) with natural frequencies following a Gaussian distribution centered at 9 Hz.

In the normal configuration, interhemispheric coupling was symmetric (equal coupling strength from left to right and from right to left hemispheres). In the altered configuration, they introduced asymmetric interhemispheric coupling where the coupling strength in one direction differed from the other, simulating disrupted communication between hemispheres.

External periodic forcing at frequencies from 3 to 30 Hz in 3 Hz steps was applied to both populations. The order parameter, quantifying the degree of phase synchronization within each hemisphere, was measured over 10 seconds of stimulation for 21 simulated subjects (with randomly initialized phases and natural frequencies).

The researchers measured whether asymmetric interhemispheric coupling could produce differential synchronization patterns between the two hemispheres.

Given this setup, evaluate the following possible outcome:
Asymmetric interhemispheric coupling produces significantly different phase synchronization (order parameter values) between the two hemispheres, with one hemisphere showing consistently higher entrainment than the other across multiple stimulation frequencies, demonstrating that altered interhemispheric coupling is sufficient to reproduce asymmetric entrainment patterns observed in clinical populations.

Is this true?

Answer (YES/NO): NO